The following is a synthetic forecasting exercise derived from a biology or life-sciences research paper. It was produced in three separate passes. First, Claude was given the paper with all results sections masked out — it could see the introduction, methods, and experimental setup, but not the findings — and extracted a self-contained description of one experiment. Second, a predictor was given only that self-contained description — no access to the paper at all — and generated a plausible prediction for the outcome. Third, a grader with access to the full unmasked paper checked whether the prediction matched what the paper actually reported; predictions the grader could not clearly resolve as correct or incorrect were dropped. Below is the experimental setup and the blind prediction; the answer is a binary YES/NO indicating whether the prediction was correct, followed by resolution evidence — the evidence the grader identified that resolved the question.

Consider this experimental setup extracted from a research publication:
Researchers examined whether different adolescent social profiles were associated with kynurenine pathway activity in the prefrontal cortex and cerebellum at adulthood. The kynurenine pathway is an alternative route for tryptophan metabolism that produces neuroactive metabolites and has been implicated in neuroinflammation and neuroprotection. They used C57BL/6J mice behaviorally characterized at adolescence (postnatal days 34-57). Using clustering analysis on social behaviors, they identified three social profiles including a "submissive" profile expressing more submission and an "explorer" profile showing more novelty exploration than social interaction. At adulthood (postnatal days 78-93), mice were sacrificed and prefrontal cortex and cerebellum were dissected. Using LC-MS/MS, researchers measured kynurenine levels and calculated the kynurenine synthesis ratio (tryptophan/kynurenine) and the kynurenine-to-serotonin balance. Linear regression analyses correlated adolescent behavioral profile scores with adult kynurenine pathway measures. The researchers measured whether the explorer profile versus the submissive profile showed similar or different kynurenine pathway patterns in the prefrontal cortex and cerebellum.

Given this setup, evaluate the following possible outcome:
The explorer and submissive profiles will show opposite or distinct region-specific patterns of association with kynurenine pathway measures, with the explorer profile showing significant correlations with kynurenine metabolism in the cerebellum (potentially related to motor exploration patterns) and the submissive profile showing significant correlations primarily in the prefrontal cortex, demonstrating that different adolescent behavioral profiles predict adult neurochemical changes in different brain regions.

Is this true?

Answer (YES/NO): NO